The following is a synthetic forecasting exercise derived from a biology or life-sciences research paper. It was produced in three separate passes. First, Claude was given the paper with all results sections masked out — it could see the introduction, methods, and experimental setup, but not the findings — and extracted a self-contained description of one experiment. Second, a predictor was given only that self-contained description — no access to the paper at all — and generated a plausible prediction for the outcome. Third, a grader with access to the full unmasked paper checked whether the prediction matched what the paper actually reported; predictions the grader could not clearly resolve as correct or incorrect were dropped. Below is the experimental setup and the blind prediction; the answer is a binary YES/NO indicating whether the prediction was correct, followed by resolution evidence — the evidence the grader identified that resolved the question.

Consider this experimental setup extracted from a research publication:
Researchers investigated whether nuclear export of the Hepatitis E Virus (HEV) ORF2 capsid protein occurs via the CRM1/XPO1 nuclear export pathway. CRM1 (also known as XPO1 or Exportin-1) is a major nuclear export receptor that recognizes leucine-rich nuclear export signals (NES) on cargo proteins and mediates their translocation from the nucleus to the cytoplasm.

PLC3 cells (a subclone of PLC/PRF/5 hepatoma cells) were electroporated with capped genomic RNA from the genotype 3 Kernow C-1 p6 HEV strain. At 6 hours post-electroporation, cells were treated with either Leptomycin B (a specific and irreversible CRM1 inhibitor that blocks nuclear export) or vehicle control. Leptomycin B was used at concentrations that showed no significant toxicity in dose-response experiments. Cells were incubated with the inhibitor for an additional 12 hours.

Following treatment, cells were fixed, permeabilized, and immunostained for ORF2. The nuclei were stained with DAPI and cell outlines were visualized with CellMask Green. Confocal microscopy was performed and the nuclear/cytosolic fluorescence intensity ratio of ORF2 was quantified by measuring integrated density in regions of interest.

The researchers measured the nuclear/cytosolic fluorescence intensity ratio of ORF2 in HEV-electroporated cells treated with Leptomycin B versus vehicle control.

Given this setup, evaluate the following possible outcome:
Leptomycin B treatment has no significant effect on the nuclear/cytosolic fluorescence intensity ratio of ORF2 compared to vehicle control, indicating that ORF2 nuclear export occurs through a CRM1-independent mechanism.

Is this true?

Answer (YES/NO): NO